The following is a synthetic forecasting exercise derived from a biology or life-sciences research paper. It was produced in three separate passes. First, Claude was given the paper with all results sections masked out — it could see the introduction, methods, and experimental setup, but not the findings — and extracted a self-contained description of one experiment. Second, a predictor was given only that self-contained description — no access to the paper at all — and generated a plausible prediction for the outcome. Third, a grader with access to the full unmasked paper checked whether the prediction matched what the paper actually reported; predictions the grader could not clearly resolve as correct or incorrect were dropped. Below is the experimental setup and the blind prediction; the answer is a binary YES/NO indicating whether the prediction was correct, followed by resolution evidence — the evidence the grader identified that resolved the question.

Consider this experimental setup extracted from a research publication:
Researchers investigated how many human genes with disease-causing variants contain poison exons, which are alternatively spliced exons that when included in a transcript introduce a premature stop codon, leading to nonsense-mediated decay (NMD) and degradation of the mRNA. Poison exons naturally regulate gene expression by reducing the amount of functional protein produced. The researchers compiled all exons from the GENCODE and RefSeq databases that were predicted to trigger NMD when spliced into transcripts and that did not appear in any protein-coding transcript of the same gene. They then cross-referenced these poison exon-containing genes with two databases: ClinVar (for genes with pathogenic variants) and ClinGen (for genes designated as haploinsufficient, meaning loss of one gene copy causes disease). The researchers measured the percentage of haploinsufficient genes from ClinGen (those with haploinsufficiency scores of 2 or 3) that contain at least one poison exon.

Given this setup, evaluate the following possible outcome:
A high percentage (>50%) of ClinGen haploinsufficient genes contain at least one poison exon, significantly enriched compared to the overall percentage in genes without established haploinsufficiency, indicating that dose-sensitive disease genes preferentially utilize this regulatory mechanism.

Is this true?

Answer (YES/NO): NO